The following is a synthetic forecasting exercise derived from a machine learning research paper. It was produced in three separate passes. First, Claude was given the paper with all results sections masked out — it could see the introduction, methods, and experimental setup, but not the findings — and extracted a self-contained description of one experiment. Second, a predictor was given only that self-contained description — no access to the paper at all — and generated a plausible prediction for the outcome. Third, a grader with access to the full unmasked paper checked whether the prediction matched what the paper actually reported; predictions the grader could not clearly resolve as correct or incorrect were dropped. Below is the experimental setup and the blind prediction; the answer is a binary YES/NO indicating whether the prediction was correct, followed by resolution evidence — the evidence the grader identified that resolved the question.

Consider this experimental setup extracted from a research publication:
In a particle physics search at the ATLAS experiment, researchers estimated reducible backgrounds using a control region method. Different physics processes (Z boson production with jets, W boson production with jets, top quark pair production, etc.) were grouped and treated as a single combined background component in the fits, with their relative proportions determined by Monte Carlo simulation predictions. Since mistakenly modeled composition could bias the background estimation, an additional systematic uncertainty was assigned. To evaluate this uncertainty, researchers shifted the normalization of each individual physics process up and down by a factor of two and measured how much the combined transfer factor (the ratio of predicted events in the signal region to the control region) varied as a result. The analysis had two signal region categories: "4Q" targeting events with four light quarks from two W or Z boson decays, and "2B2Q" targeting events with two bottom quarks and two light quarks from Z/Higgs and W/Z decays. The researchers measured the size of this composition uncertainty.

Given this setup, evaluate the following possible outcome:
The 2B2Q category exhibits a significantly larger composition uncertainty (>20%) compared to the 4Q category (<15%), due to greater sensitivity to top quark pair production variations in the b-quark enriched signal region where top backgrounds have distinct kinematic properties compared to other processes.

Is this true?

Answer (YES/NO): NO